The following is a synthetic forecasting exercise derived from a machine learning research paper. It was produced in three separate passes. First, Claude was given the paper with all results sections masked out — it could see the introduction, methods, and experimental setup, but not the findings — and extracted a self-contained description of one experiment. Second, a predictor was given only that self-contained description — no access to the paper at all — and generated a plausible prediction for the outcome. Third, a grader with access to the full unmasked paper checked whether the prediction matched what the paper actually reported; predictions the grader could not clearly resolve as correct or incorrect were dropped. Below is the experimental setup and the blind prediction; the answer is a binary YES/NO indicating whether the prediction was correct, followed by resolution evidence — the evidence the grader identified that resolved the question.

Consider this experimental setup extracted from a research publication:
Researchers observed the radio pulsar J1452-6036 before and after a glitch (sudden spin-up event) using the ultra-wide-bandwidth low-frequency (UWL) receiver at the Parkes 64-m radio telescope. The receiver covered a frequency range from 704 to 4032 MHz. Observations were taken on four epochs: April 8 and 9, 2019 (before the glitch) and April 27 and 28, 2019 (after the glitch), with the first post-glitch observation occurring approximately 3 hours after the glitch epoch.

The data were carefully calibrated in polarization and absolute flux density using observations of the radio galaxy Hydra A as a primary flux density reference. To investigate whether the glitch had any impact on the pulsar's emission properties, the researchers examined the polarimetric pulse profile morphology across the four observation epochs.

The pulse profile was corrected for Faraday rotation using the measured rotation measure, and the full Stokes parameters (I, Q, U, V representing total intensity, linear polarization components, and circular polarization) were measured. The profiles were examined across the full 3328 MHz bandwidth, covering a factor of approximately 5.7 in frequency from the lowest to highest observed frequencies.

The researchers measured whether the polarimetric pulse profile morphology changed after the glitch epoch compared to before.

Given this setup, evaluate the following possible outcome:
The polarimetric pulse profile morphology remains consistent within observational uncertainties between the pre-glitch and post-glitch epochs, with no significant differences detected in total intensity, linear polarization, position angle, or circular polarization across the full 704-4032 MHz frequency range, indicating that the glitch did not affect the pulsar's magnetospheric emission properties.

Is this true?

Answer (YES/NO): YES